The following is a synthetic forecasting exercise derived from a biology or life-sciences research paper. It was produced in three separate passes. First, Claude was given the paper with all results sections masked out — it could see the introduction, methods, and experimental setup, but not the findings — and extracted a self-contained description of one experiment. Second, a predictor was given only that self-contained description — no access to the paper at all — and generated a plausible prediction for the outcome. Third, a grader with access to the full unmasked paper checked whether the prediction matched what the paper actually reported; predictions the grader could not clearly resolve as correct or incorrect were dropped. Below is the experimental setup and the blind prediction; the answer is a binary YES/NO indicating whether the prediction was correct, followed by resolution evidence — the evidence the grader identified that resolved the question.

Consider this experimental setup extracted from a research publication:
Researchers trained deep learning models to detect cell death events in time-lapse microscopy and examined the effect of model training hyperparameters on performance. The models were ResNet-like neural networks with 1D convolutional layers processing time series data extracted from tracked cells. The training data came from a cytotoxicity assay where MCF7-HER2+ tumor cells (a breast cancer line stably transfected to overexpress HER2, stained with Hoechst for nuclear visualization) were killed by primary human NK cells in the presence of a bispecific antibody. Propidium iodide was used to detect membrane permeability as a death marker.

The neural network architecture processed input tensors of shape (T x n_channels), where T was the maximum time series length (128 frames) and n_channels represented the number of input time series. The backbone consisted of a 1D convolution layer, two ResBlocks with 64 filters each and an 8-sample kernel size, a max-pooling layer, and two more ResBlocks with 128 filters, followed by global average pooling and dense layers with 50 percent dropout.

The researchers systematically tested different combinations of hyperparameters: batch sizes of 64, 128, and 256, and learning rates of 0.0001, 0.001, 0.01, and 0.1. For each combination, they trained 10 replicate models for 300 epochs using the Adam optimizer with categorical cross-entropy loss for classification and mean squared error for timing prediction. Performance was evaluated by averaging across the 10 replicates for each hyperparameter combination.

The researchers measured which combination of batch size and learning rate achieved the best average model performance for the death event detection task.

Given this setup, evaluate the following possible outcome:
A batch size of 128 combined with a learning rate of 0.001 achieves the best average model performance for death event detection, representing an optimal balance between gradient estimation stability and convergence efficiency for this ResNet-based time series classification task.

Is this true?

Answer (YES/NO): NO